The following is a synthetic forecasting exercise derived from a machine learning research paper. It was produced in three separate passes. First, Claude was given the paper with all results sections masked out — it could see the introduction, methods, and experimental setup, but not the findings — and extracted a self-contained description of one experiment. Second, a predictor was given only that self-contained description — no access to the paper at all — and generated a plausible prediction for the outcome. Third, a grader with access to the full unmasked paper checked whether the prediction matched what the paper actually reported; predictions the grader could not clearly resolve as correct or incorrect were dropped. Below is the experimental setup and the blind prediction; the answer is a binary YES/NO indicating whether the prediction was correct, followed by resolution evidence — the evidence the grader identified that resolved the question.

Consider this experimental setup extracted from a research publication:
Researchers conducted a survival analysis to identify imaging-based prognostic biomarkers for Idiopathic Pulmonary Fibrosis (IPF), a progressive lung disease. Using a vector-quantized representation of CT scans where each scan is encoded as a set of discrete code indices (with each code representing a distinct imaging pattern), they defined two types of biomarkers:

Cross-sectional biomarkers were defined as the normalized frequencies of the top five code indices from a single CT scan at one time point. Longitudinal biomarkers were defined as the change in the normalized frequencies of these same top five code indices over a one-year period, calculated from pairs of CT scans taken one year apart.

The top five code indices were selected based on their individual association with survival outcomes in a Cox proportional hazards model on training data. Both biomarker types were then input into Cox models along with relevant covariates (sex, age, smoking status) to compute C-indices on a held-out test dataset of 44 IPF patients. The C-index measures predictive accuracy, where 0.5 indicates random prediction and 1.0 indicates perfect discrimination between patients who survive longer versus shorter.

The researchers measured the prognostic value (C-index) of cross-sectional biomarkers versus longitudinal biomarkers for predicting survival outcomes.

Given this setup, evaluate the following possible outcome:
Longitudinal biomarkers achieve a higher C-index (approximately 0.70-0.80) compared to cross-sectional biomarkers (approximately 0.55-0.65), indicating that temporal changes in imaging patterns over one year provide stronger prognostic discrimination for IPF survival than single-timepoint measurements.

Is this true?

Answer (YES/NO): NO